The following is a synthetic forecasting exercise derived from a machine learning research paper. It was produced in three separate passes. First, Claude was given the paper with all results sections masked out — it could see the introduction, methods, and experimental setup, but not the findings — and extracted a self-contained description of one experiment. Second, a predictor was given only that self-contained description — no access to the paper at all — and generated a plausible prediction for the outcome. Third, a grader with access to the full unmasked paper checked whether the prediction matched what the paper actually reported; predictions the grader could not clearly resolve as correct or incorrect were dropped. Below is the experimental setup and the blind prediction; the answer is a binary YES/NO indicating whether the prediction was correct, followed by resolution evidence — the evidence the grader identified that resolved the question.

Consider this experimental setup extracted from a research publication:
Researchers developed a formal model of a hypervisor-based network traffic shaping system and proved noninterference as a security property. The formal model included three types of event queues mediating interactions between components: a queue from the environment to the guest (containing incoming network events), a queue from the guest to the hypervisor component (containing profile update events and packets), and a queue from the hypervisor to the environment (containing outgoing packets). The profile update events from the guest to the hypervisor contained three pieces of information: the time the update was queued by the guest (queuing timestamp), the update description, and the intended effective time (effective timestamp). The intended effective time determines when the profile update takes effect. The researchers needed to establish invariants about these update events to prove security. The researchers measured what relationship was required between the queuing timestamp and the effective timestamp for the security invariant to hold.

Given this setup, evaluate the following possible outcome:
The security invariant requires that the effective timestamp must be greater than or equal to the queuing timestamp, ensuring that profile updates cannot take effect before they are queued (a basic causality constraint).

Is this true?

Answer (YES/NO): YES